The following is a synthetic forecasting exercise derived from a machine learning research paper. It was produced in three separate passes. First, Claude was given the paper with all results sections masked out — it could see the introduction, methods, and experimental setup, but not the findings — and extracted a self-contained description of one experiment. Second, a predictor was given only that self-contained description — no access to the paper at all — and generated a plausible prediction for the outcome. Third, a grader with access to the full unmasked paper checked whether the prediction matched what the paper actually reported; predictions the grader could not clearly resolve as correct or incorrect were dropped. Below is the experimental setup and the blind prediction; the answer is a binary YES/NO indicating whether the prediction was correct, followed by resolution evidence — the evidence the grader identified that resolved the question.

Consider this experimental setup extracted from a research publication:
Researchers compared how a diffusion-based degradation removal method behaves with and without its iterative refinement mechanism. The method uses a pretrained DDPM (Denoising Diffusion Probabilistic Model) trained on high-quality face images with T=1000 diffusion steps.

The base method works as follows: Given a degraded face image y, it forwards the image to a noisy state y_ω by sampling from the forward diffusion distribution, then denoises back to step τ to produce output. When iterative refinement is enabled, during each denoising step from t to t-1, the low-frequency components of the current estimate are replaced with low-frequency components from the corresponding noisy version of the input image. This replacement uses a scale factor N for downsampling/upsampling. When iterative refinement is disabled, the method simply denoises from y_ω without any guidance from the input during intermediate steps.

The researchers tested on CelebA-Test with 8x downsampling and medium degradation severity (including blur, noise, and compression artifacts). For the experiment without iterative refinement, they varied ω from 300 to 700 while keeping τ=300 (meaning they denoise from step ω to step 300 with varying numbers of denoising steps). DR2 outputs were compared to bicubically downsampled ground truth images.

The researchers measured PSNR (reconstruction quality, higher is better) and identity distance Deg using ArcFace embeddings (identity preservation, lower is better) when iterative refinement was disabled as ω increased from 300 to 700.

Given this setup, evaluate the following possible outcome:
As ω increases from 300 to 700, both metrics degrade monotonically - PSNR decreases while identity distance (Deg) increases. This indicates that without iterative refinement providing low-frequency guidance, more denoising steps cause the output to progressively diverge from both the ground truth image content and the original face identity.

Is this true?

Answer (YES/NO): YES